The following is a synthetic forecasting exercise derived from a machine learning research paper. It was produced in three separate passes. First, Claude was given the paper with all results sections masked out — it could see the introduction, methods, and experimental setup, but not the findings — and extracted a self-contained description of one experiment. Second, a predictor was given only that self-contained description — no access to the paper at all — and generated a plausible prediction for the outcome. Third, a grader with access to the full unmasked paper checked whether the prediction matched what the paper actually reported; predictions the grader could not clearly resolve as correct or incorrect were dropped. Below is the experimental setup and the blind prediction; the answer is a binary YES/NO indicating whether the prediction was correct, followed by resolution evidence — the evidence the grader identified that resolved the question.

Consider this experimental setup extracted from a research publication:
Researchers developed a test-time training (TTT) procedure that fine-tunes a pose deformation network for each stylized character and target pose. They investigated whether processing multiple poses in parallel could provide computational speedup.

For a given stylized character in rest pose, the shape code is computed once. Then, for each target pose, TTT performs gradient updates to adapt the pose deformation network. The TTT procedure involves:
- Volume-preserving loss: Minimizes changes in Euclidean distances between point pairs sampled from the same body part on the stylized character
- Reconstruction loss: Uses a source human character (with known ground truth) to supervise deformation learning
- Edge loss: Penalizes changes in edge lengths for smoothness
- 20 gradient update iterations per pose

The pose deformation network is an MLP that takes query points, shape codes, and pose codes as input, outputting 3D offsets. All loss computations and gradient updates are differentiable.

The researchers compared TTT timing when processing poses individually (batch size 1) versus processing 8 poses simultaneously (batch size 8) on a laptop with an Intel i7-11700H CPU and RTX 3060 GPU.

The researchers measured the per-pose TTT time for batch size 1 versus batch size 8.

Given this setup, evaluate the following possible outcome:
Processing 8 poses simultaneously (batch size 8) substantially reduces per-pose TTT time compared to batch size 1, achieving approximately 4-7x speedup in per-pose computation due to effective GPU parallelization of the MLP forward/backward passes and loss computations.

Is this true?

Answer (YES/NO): NO